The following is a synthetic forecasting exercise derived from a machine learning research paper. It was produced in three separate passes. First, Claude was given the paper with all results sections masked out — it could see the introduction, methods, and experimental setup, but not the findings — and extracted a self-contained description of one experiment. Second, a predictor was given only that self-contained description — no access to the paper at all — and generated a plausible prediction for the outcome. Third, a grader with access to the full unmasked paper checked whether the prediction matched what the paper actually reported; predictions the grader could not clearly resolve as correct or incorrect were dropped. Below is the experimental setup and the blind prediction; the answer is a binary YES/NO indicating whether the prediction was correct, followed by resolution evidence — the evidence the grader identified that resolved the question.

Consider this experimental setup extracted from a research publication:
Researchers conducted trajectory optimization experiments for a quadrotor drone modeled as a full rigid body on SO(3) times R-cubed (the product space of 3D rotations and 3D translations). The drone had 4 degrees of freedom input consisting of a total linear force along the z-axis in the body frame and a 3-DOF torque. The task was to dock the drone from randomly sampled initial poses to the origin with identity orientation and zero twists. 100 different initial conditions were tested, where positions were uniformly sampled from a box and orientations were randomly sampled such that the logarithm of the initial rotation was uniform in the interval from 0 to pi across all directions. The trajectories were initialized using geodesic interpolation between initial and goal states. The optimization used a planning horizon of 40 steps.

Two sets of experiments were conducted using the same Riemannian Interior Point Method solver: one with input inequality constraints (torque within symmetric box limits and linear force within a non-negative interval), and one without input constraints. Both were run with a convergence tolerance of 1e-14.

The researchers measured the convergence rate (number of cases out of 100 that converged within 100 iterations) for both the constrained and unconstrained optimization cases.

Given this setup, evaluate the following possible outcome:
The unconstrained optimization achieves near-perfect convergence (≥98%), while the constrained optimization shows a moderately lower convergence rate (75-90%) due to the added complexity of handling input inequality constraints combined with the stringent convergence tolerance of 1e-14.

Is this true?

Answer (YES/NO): NO